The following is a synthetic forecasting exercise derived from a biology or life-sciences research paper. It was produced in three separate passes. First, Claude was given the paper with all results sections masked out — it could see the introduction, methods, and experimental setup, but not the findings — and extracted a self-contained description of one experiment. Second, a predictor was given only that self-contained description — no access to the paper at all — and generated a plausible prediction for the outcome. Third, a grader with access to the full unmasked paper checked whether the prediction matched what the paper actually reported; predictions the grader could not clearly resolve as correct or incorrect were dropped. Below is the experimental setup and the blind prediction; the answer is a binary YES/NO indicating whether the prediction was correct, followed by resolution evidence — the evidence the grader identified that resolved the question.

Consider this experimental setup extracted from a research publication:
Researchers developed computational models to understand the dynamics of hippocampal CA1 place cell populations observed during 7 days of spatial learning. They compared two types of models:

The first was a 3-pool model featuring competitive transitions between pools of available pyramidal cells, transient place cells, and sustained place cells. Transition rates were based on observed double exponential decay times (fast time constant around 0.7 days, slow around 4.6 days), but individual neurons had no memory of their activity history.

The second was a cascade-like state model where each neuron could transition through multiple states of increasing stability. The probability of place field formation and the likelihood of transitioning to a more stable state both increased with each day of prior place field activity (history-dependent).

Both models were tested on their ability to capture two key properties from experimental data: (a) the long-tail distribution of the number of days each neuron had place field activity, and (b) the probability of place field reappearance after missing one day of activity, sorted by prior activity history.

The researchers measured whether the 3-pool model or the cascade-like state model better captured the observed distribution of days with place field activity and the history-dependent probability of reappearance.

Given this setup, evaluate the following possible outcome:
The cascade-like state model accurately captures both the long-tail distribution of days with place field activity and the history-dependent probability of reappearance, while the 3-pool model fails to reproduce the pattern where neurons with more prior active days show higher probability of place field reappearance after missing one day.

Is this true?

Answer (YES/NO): YES